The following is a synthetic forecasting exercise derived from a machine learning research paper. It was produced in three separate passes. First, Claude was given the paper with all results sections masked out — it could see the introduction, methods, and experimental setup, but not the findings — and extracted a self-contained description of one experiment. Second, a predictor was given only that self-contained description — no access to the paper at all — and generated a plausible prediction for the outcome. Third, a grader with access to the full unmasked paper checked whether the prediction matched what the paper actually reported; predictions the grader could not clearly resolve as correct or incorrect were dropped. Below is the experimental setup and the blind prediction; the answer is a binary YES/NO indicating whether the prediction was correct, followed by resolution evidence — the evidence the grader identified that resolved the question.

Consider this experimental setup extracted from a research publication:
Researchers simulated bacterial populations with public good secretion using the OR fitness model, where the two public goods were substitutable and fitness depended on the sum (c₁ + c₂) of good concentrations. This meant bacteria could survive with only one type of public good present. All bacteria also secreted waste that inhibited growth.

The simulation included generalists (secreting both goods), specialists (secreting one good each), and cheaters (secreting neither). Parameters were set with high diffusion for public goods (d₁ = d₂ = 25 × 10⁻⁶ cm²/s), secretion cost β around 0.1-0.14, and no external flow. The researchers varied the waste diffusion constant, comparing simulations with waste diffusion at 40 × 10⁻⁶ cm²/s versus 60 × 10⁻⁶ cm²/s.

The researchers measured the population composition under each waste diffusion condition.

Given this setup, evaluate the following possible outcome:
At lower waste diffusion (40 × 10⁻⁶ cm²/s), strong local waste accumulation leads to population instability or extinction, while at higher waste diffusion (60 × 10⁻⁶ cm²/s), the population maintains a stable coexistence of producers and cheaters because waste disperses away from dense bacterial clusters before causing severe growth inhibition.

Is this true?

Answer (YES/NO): NO